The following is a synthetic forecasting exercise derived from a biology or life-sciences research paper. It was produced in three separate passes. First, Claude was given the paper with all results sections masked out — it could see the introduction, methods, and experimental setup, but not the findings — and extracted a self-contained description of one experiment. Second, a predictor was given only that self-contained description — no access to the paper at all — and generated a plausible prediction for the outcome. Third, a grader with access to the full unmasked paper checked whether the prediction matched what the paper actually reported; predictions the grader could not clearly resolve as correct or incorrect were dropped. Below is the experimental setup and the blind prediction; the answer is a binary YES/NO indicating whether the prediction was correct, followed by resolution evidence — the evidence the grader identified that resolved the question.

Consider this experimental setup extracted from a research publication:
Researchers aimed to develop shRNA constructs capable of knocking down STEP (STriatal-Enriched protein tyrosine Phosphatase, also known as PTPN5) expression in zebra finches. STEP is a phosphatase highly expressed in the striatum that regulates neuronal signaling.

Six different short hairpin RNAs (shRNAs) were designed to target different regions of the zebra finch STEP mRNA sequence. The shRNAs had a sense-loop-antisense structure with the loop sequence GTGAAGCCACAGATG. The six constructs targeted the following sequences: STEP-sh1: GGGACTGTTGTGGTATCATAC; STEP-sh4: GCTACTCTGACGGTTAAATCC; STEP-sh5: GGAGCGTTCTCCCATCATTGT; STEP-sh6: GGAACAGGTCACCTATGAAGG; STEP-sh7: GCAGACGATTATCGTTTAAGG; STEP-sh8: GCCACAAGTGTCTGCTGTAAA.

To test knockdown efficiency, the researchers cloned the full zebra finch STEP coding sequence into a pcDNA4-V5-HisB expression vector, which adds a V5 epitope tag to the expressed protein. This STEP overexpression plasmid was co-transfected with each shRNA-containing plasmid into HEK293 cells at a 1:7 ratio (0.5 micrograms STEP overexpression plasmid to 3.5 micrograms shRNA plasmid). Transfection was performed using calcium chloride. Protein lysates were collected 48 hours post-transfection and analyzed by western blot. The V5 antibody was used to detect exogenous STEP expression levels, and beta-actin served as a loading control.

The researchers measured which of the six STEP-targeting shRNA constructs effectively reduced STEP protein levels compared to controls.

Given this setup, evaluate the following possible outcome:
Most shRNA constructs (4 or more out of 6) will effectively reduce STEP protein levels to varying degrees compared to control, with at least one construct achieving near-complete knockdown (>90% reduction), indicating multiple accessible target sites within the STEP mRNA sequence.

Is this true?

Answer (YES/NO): NO